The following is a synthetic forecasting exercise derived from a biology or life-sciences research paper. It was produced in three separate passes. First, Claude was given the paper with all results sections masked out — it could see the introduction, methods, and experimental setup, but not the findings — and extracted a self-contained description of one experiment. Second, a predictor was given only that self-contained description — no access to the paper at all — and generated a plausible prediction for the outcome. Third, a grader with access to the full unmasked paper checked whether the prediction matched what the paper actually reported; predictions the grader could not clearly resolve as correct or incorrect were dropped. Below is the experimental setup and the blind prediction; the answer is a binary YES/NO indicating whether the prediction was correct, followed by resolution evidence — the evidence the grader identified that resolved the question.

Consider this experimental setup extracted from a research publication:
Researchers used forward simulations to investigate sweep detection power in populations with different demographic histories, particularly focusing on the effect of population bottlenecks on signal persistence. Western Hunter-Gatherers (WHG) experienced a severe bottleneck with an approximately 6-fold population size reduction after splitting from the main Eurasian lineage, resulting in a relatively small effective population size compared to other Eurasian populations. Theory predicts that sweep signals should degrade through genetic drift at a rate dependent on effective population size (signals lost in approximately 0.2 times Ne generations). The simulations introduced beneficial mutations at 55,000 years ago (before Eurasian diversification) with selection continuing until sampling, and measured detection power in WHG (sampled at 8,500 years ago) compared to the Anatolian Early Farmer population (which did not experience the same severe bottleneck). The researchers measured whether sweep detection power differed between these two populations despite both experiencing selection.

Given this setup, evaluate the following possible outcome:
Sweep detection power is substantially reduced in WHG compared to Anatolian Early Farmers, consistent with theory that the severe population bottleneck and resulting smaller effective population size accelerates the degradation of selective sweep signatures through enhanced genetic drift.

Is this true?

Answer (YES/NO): YES